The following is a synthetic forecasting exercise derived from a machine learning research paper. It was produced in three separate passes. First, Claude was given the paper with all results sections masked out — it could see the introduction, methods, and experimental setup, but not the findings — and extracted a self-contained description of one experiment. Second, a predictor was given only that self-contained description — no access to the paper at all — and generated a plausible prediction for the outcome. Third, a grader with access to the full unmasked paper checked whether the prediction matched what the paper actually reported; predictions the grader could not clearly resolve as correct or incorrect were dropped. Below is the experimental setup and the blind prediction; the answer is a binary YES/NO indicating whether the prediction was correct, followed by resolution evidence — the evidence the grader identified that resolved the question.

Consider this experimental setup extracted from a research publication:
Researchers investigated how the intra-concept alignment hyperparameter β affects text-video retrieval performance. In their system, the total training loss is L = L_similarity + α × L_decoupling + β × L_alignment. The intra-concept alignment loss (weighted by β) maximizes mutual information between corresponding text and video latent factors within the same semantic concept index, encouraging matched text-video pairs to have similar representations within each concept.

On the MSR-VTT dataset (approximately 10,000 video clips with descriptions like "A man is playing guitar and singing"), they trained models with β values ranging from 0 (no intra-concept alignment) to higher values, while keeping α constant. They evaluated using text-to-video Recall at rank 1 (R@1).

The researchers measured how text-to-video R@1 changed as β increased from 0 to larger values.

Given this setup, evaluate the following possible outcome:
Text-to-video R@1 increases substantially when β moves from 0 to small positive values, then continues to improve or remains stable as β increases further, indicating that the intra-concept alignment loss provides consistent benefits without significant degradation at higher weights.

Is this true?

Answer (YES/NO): NO